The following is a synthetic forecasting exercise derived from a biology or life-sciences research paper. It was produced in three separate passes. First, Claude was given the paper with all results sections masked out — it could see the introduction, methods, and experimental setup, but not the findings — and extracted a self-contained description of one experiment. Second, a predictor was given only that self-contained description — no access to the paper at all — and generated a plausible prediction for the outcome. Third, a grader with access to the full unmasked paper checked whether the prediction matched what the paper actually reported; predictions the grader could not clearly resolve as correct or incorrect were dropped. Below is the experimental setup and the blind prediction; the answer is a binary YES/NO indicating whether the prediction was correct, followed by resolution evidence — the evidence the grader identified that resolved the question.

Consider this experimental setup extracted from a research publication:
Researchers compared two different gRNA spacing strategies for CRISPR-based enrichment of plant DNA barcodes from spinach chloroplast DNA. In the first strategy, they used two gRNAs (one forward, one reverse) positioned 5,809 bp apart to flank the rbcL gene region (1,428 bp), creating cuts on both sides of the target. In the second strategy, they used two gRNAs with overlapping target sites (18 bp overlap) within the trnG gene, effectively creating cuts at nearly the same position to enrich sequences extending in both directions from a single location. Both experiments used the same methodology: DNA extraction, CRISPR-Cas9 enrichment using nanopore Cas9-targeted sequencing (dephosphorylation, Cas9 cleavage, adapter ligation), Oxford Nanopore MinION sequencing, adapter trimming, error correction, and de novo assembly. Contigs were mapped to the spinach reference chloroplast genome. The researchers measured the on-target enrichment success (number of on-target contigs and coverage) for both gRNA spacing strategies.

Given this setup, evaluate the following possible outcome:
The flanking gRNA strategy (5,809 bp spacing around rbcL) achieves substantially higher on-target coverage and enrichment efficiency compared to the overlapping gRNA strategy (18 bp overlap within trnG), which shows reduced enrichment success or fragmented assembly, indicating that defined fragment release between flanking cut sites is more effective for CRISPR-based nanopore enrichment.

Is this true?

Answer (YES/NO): NO